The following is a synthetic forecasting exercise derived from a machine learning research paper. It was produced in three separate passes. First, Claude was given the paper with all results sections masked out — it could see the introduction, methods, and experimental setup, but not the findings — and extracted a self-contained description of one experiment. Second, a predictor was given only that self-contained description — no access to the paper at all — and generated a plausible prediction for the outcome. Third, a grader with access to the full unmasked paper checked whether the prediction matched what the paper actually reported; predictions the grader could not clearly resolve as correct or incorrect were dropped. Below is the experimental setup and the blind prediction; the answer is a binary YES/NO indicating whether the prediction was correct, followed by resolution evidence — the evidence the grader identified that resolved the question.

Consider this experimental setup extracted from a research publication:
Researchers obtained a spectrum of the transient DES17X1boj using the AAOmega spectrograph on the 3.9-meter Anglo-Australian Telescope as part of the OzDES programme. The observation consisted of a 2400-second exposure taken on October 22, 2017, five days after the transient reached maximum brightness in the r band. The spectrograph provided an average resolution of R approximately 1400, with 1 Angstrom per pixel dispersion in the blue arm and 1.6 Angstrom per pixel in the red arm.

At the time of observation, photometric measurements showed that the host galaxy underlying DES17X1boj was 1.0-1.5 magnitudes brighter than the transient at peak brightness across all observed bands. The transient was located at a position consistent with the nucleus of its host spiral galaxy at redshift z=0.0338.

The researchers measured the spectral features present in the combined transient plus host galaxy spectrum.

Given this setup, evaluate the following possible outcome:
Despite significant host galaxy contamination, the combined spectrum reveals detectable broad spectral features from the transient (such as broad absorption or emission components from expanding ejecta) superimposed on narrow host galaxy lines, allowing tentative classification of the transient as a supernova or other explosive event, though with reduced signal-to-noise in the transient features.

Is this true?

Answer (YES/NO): NO